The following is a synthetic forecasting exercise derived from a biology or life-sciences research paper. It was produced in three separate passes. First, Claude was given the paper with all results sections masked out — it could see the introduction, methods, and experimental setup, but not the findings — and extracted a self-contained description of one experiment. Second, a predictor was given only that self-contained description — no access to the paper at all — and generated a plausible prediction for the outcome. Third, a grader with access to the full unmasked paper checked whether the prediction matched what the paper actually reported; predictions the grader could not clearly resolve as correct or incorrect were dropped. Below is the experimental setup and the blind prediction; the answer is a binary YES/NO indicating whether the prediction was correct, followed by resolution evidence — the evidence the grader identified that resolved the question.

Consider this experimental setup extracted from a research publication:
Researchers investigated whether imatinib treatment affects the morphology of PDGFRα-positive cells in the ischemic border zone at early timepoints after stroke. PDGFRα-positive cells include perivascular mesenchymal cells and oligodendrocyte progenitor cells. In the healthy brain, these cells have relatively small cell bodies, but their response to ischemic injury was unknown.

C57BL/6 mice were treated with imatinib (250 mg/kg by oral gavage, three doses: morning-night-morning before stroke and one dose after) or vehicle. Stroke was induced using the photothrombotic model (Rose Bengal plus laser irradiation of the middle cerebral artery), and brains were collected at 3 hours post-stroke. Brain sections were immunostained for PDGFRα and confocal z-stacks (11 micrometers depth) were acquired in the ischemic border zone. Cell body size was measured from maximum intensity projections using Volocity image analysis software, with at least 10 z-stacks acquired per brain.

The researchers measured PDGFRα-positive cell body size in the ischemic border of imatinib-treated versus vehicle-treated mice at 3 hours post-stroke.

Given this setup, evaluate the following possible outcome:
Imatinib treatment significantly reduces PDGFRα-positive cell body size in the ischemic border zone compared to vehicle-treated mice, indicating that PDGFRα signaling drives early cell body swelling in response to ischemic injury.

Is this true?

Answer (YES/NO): YES